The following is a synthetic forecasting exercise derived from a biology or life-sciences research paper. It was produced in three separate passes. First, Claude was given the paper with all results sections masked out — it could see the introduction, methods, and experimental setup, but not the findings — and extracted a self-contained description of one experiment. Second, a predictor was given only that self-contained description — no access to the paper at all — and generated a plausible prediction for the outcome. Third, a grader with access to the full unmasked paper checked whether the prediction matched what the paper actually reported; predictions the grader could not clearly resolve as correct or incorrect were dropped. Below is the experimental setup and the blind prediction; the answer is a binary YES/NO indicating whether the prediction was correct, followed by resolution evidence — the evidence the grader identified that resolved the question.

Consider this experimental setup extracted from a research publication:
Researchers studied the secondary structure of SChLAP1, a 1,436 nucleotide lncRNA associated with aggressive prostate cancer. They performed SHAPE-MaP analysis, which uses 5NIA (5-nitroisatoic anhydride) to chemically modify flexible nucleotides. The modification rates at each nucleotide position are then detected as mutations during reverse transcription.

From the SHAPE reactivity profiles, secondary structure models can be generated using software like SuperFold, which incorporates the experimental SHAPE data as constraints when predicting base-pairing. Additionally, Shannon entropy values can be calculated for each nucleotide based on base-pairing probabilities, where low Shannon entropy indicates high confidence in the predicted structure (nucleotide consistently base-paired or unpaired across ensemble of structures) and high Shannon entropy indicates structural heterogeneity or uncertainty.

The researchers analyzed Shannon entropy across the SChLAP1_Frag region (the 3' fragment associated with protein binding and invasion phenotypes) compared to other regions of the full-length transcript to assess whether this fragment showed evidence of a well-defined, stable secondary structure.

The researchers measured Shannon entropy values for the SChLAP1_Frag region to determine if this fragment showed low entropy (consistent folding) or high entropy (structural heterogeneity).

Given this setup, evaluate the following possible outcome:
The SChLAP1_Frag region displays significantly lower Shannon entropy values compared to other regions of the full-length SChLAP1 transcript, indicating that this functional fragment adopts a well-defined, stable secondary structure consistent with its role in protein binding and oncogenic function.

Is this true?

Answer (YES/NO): YES